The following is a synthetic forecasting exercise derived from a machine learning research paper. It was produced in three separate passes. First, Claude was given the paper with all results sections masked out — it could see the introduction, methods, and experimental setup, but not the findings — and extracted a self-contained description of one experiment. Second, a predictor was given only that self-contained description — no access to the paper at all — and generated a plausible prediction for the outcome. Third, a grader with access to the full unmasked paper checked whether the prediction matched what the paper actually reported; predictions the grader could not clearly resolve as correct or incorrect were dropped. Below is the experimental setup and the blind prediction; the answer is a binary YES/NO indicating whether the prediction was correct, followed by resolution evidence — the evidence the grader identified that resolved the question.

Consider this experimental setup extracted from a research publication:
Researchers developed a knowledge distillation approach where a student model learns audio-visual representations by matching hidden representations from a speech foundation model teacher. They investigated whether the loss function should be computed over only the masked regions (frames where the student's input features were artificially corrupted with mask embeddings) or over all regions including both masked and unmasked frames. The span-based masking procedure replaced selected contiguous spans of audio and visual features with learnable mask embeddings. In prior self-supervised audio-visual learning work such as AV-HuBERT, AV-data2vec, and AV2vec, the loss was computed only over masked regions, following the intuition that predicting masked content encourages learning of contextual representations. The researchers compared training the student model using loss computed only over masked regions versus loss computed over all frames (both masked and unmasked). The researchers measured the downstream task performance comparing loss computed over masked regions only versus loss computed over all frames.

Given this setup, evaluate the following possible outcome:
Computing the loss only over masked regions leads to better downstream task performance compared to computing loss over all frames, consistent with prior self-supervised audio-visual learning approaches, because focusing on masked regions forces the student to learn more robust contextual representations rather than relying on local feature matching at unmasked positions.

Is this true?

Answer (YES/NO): NO